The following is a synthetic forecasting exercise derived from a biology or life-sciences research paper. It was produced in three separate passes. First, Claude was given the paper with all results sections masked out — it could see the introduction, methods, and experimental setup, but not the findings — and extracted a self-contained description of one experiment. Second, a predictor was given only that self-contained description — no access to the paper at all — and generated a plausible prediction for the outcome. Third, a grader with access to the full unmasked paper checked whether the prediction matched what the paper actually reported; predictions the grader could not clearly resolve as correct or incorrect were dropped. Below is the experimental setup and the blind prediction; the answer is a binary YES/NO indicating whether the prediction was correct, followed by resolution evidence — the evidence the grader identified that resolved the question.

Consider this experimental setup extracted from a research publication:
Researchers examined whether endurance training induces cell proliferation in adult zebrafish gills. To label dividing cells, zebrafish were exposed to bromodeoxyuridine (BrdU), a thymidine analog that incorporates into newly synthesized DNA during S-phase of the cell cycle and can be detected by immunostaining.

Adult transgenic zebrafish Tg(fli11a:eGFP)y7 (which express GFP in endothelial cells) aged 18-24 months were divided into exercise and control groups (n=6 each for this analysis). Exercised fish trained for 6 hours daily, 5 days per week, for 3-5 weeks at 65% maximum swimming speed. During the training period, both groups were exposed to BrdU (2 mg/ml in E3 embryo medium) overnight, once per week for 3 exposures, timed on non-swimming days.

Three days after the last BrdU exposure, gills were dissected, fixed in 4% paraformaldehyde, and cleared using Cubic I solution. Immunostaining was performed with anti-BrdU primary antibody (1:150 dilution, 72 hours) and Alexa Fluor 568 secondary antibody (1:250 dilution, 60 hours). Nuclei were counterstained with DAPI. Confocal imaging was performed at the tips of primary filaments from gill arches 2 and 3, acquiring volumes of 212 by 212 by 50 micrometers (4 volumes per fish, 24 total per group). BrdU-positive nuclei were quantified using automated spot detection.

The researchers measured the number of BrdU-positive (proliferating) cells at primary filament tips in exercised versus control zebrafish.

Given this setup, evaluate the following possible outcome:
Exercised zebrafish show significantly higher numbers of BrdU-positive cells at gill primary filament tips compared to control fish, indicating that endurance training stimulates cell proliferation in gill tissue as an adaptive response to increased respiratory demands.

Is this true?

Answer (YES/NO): YES